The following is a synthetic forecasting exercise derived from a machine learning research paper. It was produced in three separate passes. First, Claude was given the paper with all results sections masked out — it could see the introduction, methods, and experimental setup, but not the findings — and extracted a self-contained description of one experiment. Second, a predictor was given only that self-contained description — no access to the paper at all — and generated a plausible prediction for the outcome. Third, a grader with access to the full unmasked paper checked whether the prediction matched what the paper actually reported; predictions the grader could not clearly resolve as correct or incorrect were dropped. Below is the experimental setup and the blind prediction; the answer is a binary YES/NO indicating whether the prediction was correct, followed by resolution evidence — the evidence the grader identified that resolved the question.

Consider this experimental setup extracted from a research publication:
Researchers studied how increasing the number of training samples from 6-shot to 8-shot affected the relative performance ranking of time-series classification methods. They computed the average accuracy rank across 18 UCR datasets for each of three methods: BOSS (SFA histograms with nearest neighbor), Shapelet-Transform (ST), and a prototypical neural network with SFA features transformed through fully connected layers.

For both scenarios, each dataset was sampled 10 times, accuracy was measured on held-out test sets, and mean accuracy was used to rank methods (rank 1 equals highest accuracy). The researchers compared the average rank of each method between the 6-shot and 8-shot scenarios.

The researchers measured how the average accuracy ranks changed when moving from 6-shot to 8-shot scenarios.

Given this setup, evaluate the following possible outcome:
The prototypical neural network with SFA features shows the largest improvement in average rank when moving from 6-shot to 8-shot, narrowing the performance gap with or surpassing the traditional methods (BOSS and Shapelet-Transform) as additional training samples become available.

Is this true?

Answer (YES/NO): NO